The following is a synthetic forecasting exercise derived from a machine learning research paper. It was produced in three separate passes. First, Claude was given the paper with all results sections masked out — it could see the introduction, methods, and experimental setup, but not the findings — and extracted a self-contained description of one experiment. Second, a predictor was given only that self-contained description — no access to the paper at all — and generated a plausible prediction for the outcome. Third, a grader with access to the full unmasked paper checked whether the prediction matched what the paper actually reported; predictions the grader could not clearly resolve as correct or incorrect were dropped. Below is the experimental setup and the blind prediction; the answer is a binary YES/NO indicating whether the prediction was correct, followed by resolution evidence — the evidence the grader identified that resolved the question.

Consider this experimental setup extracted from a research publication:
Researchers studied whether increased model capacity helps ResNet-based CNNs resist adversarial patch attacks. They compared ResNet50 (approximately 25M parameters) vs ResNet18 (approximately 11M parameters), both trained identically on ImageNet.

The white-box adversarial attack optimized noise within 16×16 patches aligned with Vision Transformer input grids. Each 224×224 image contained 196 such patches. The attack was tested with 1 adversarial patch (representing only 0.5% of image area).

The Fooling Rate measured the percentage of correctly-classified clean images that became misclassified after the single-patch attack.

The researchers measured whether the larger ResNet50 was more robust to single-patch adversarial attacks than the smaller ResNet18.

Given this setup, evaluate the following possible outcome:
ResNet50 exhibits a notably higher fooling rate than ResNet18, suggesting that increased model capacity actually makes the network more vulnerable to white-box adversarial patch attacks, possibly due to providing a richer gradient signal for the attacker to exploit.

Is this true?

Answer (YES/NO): NO